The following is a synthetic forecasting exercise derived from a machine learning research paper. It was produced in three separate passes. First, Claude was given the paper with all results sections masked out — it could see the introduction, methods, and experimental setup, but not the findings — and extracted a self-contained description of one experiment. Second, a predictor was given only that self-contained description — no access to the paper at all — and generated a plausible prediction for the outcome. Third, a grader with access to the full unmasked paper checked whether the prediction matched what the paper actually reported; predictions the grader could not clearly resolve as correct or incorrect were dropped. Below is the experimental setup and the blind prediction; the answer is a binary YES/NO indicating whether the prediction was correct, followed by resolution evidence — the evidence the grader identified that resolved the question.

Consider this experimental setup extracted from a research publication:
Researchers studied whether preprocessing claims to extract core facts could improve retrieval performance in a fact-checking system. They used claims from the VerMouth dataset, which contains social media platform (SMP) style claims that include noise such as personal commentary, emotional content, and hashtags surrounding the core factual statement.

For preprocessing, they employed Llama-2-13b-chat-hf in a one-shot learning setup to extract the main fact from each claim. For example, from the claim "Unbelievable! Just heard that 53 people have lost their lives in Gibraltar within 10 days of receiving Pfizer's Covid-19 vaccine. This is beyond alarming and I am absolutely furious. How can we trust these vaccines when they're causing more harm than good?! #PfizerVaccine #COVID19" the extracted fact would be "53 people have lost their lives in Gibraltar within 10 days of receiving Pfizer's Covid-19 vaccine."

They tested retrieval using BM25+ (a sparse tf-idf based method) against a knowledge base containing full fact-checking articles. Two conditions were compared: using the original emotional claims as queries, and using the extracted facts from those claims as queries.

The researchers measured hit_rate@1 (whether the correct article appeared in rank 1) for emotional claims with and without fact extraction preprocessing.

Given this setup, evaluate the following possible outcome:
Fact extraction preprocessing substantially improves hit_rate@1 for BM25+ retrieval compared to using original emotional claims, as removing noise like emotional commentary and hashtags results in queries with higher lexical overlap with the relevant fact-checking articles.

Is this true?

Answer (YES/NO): NO